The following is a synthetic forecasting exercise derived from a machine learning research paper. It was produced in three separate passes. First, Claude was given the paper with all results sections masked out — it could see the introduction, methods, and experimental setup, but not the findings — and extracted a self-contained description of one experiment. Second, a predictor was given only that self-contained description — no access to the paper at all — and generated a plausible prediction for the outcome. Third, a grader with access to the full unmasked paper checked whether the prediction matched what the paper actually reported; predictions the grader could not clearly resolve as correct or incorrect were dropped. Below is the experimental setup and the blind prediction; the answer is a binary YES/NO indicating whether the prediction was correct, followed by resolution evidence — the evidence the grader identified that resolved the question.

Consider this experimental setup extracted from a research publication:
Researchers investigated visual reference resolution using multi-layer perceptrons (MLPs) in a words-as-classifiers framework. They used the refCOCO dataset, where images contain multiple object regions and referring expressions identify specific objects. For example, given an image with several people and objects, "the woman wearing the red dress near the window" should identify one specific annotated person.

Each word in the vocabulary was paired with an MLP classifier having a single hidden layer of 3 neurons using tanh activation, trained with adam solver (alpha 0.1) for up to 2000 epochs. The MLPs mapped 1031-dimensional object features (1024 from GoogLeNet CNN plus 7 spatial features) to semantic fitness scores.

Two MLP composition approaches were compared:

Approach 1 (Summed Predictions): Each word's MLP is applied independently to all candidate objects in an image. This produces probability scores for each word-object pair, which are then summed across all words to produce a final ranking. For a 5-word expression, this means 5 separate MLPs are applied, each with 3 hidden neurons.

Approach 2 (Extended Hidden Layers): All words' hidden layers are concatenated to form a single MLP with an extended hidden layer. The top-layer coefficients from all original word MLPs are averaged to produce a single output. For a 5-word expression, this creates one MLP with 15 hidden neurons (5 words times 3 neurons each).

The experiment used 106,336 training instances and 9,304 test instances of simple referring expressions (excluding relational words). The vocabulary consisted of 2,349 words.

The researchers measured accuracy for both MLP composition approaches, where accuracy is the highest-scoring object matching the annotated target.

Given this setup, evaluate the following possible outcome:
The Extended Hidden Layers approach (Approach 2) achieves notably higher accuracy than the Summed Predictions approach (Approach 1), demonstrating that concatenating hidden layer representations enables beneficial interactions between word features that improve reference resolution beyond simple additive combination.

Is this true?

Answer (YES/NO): NO